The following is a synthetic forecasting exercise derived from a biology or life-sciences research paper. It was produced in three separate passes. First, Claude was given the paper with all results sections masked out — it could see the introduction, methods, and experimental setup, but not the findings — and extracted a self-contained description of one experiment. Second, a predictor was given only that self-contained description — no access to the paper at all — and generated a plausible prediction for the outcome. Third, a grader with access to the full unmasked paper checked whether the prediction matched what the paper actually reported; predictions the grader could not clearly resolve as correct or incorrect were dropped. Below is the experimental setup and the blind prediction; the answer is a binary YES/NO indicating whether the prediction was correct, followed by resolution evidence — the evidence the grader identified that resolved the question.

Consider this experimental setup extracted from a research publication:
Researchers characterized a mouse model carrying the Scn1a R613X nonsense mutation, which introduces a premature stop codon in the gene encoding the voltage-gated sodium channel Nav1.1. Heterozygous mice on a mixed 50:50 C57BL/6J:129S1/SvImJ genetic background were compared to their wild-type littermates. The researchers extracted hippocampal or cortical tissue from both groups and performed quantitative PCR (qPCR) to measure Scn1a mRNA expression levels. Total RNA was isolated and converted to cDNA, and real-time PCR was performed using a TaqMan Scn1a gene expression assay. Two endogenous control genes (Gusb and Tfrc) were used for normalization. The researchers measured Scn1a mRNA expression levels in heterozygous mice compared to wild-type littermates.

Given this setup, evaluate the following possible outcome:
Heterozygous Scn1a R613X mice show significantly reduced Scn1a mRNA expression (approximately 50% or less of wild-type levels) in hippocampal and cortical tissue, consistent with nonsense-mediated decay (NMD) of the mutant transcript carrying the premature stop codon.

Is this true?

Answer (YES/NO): YES